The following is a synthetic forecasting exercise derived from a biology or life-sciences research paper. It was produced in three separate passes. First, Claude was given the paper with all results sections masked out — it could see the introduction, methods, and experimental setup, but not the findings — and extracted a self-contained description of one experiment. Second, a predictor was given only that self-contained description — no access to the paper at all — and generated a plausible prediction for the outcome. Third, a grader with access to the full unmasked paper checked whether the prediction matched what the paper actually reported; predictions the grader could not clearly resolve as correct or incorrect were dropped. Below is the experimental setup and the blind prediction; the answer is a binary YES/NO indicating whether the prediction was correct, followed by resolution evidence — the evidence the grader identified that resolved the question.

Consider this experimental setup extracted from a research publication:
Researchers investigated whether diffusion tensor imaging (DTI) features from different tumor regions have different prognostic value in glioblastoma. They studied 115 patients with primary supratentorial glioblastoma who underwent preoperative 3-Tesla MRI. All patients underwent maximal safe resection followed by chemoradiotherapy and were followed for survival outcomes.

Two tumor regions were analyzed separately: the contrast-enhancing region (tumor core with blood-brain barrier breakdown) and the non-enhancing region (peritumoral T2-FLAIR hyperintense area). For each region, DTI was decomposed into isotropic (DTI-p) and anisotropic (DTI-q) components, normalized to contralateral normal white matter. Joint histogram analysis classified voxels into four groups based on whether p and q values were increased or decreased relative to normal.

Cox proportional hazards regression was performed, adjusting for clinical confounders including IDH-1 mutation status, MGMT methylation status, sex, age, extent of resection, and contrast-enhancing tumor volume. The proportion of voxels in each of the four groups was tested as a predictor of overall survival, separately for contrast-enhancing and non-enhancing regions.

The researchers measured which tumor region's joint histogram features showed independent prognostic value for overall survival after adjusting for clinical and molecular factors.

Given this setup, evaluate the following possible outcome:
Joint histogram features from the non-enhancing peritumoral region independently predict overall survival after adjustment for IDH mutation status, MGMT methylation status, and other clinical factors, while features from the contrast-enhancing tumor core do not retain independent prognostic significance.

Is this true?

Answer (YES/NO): NO